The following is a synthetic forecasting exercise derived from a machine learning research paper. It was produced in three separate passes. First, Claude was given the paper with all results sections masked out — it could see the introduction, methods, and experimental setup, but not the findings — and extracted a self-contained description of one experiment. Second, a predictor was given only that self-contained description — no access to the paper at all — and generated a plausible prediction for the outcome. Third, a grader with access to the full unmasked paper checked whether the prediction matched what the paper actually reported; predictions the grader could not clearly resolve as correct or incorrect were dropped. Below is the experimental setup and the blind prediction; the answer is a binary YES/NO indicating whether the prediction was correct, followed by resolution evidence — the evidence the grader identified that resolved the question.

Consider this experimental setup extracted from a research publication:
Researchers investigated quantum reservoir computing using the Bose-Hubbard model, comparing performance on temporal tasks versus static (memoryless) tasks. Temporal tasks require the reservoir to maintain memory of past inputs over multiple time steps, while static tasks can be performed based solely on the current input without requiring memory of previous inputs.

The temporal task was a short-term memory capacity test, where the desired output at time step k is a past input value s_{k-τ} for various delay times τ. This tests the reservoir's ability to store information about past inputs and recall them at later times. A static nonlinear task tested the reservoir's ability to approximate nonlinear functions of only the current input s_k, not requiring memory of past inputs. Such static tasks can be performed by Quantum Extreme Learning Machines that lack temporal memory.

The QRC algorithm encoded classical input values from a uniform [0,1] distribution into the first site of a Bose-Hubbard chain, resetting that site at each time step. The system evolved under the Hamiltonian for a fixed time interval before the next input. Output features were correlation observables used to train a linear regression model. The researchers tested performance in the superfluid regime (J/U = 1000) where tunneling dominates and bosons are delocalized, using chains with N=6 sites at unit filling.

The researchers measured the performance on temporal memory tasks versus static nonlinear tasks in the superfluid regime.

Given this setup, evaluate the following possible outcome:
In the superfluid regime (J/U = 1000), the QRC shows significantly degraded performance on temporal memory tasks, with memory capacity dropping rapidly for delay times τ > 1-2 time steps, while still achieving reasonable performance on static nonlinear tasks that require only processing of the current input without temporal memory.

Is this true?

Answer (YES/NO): NO